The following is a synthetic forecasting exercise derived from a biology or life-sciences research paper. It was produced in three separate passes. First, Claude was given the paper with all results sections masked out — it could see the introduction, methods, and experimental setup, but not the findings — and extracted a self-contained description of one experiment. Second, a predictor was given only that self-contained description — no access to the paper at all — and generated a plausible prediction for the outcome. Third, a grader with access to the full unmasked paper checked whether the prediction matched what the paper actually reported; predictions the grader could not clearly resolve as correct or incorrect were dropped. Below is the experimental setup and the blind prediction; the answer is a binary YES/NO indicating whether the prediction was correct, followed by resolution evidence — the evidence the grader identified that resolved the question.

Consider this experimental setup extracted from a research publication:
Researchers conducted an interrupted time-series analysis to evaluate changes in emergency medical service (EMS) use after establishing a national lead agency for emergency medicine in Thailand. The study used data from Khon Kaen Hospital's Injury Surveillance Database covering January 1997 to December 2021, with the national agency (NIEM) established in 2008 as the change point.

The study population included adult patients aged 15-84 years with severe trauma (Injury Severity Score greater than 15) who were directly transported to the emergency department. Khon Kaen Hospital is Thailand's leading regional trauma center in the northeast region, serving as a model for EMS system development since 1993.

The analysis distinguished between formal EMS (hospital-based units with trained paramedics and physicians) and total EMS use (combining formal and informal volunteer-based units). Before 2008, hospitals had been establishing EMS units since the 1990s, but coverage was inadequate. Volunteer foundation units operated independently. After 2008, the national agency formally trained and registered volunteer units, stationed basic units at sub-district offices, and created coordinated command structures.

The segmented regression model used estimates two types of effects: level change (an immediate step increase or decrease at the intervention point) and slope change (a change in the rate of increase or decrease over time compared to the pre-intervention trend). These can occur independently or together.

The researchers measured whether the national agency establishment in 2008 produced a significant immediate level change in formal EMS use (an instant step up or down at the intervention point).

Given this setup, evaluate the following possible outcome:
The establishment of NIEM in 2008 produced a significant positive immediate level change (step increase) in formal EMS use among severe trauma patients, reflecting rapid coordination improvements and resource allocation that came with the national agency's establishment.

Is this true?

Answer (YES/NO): YES